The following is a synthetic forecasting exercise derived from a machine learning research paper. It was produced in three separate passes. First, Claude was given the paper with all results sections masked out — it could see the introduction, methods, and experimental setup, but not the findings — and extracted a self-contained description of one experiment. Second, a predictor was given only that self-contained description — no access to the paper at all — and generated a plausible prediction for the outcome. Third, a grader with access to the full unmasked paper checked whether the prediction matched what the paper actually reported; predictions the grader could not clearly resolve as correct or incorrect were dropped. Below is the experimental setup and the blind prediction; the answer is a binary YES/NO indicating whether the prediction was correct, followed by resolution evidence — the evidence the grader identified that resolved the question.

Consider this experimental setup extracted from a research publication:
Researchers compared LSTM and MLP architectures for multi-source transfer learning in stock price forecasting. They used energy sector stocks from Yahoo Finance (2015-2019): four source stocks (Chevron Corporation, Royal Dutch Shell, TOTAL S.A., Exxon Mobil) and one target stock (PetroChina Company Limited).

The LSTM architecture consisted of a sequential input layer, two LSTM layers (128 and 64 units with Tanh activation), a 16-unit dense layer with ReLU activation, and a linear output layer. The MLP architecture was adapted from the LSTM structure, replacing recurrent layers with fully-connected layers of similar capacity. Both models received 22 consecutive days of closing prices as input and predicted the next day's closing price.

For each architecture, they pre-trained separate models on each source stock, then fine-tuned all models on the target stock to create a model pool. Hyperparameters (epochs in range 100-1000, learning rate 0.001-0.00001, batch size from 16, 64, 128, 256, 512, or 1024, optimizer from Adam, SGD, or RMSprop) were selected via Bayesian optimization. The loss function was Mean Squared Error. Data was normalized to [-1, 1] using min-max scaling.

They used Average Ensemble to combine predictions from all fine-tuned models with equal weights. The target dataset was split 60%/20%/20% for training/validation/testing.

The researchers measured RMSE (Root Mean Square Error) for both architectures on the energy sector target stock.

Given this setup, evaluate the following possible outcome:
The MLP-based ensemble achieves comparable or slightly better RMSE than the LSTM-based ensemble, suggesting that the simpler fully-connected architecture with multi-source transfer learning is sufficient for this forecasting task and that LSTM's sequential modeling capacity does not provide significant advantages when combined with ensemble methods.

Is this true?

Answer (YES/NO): YES